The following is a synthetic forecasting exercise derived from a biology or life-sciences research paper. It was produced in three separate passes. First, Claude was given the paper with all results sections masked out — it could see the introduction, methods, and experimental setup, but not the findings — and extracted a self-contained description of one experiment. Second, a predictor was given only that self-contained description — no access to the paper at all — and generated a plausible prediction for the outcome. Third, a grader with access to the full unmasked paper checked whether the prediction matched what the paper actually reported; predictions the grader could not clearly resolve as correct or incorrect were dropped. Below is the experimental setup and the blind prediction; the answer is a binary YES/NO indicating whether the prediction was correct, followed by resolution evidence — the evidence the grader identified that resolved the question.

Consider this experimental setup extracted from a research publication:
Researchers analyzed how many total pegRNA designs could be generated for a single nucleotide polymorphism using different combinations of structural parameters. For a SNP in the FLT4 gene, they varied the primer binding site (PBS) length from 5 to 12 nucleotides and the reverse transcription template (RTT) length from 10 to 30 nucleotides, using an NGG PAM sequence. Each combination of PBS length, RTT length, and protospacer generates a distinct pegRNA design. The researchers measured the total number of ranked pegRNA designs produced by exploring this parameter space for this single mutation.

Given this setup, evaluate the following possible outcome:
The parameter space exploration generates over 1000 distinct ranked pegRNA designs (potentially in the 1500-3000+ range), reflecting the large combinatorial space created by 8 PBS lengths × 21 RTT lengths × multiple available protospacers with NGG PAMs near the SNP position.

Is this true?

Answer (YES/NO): NO